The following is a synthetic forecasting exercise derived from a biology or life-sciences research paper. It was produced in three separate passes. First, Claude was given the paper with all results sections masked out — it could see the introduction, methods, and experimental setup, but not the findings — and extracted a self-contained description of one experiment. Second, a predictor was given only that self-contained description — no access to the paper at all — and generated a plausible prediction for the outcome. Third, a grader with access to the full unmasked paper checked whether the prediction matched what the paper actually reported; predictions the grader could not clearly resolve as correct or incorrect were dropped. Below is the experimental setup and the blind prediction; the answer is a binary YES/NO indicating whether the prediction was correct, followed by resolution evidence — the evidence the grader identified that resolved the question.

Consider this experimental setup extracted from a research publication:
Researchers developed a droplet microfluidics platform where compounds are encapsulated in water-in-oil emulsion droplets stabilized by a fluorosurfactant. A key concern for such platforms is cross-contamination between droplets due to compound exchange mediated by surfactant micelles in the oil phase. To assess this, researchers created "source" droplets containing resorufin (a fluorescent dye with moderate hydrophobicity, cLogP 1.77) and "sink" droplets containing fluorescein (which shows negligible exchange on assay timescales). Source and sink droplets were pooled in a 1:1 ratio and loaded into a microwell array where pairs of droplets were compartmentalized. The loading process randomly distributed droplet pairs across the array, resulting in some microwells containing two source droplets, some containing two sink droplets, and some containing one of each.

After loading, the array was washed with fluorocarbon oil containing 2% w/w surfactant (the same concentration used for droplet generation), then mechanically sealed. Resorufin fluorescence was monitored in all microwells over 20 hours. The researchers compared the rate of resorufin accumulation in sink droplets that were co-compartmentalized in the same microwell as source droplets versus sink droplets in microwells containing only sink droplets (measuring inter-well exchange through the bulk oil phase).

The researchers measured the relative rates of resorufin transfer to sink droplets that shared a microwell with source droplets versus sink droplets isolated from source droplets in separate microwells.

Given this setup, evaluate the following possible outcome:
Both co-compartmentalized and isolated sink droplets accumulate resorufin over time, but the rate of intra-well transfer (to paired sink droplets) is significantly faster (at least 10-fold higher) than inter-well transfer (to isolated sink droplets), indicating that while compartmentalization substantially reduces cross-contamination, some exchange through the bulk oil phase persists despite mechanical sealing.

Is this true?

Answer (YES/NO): NO